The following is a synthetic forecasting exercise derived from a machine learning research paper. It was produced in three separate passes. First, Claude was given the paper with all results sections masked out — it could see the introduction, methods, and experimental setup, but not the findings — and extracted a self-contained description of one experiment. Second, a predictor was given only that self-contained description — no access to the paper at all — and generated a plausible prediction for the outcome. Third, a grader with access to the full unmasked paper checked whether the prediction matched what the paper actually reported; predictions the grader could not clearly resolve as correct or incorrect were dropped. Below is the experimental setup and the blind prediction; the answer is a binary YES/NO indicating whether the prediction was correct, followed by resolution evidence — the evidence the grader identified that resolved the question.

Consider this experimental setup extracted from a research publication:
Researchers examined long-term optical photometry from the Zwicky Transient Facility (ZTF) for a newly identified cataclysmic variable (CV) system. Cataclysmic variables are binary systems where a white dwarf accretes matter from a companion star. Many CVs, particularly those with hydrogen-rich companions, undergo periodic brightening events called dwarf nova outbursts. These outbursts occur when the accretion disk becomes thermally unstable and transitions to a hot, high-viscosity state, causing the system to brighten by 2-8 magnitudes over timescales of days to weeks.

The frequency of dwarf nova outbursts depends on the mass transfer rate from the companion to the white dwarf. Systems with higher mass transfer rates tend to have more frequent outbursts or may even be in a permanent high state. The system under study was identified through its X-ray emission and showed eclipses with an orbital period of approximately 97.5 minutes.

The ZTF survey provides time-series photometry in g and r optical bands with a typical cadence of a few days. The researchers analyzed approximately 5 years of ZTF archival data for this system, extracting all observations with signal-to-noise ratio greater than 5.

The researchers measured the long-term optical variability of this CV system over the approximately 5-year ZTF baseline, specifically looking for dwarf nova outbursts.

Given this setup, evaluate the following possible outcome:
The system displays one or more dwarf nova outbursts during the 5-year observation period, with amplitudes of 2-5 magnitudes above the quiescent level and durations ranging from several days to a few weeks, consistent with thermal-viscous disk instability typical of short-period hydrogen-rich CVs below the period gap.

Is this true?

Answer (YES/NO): NO